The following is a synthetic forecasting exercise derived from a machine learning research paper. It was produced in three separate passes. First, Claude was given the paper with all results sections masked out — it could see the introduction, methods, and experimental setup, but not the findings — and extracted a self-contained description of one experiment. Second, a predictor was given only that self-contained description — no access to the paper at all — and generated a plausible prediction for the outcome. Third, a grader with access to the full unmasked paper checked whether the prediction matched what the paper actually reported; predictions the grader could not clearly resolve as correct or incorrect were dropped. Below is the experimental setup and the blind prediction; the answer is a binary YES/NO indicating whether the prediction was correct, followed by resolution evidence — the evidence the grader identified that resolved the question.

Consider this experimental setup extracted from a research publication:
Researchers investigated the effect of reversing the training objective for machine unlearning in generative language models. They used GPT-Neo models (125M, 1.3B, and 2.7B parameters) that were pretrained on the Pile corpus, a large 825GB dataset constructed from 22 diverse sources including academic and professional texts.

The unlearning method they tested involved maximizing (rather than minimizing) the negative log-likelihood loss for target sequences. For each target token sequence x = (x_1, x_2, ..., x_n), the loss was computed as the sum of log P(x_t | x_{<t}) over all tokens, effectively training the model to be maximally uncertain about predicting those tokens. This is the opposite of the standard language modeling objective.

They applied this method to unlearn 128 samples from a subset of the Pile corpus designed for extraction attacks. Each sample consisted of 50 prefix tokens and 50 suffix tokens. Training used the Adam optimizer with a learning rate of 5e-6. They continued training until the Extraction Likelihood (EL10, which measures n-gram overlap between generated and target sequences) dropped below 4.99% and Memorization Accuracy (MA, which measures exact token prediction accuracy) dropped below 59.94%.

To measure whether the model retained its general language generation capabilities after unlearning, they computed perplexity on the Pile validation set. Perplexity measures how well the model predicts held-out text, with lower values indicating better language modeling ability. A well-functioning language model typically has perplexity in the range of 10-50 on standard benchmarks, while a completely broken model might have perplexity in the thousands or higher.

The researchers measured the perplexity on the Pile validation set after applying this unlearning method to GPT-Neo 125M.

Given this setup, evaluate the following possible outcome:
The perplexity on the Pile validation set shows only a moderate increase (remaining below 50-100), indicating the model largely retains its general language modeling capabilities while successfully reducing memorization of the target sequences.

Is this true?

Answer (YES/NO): NO